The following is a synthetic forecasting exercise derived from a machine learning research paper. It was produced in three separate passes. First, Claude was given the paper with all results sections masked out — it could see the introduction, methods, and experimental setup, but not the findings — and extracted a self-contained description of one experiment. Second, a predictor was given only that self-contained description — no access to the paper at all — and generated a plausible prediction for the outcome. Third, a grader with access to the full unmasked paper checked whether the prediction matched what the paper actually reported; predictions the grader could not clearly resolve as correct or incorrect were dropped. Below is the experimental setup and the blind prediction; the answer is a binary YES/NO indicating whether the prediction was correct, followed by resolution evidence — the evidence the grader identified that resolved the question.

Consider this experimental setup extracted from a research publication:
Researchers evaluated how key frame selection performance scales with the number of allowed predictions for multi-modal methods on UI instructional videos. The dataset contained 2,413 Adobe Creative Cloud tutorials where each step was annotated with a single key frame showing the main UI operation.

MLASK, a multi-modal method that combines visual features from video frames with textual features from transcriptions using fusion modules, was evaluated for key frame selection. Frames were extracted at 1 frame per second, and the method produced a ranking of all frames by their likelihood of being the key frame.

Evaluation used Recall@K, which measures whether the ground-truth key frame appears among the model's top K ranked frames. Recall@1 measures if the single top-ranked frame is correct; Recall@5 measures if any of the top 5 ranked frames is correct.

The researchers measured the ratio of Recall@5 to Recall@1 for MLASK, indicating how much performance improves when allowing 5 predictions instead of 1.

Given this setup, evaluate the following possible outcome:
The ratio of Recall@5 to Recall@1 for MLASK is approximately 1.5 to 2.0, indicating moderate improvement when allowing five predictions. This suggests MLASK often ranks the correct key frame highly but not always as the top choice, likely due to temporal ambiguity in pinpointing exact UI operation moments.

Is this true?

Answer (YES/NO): NO